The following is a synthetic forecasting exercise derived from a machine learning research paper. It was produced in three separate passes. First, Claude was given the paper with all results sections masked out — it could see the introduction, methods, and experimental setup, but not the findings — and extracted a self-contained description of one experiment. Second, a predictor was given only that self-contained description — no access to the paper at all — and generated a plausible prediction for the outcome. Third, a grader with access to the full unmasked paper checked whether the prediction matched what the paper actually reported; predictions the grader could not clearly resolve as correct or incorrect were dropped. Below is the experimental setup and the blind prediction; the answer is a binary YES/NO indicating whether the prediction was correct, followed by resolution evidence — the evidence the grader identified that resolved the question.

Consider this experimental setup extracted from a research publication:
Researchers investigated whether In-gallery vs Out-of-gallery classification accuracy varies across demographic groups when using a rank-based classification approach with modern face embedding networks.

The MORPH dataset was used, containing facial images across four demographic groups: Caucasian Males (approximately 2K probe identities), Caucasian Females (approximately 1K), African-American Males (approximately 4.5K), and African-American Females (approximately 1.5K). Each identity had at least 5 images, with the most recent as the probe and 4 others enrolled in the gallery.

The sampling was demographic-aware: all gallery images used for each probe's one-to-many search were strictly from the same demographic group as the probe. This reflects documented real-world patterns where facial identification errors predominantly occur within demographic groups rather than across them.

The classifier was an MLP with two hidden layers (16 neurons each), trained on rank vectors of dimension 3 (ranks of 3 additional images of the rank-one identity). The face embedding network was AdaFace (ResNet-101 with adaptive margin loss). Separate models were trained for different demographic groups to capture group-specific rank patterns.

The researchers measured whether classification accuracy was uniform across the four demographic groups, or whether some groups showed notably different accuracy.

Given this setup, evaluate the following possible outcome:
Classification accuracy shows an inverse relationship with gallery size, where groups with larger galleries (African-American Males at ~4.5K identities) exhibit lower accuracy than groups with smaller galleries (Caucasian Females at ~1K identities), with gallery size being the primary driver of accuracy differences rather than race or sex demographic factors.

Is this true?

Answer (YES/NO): NO